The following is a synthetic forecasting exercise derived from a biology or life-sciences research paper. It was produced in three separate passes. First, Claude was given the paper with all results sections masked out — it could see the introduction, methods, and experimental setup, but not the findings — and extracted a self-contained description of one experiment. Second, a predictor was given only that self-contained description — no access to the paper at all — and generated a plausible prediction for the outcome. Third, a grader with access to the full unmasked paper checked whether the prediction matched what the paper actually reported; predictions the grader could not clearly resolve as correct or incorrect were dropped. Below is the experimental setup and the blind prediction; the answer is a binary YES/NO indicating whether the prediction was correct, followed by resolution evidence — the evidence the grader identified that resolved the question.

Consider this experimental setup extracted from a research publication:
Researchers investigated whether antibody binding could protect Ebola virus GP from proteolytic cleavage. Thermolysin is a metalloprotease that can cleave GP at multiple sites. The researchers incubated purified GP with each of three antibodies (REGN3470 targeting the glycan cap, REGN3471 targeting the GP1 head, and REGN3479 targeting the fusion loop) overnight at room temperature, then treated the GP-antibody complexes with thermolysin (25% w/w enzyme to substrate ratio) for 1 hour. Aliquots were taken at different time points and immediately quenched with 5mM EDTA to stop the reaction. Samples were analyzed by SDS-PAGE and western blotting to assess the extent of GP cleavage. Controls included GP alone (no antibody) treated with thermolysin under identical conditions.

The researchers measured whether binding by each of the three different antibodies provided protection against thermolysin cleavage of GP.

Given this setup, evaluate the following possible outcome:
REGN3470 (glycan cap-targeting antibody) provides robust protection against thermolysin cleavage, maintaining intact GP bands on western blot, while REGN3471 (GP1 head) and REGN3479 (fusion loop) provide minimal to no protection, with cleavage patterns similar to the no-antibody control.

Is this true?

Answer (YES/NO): NO